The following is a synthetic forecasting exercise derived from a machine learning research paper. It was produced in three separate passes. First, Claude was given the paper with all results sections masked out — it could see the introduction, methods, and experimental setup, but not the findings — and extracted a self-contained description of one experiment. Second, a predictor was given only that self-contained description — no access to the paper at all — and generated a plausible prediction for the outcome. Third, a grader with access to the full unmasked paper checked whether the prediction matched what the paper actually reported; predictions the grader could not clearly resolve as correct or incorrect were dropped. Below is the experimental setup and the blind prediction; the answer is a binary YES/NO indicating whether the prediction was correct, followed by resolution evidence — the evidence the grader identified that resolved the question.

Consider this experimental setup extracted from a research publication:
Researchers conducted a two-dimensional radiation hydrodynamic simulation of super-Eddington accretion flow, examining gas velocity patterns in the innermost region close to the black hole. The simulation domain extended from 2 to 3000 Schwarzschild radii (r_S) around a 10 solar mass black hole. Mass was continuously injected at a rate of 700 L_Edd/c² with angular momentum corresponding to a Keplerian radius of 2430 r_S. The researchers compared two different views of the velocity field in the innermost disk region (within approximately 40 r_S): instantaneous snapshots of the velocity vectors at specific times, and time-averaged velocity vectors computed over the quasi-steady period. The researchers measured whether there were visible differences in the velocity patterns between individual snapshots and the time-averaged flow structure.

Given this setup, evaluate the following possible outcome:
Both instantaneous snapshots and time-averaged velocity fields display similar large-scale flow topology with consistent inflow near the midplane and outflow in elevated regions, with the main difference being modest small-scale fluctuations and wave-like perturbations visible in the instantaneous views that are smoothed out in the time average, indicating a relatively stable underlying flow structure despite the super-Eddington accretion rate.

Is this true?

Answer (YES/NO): NO